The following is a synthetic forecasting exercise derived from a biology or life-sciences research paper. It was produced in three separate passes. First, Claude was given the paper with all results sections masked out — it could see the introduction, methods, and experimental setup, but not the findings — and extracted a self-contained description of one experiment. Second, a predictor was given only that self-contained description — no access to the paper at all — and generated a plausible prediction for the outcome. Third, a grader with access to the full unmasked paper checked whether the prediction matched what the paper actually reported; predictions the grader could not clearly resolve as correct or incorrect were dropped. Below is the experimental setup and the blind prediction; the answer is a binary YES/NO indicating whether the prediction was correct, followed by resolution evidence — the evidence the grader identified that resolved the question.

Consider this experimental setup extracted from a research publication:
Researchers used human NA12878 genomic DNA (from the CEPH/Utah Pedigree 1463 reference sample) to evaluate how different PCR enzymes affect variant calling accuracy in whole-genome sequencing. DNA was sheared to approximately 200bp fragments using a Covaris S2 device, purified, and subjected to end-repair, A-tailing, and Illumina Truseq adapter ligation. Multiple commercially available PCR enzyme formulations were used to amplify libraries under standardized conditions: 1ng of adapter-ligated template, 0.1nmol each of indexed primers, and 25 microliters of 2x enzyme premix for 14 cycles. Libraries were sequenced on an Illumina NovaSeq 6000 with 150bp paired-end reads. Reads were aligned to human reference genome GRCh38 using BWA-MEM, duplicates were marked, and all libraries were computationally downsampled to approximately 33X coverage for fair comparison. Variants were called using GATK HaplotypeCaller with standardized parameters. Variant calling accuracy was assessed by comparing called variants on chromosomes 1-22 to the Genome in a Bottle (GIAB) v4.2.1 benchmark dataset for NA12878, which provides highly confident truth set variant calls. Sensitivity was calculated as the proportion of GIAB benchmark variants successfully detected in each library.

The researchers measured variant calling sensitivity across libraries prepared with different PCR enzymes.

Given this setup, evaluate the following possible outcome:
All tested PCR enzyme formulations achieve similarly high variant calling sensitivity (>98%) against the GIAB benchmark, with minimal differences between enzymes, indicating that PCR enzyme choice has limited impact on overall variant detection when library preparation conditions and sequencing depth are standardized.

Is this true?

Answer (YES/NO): NO